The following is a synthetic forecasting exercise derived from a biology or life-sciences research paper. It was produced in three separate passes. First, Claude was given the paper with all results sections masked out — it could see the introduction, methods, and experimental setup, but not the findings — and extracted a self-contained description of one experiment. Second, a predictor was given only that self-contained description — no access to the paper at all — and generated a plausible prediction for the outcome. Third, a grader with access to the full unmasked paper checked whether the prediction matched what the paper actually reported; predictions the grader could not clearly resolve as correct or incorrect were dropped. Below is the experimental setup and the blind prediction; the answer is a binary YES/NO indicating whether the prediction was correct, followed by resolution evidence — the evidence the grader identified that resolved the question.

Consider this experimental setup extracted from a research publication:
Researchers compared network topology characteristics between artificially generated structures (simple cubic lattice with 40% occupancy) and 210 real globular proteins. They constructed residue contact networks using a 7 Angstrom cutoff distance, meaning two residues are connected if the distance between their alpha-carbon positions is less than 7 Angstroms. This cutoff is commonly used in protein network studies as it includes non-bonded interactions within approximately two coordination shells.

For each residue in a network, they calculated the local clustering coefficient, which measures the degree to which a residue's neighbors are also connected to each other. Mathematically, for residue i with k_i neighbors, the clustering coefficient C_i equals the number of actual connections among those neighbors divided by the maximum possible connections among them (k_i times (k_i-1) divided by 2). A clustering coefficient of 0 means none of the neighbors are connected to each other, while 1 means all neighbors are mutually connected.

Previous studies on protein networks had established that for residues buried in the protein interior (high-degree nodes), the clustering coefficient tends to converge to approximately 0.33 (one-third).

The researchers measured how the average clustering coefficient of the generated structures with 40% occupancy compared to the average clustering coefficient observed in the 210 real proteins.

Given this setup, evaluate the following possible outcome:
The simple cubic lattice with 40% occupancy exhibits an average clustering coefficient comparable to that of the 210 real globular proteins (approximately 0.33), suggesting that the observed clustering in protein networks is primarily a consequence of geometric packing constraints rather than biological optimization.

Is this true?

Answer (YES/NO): NO